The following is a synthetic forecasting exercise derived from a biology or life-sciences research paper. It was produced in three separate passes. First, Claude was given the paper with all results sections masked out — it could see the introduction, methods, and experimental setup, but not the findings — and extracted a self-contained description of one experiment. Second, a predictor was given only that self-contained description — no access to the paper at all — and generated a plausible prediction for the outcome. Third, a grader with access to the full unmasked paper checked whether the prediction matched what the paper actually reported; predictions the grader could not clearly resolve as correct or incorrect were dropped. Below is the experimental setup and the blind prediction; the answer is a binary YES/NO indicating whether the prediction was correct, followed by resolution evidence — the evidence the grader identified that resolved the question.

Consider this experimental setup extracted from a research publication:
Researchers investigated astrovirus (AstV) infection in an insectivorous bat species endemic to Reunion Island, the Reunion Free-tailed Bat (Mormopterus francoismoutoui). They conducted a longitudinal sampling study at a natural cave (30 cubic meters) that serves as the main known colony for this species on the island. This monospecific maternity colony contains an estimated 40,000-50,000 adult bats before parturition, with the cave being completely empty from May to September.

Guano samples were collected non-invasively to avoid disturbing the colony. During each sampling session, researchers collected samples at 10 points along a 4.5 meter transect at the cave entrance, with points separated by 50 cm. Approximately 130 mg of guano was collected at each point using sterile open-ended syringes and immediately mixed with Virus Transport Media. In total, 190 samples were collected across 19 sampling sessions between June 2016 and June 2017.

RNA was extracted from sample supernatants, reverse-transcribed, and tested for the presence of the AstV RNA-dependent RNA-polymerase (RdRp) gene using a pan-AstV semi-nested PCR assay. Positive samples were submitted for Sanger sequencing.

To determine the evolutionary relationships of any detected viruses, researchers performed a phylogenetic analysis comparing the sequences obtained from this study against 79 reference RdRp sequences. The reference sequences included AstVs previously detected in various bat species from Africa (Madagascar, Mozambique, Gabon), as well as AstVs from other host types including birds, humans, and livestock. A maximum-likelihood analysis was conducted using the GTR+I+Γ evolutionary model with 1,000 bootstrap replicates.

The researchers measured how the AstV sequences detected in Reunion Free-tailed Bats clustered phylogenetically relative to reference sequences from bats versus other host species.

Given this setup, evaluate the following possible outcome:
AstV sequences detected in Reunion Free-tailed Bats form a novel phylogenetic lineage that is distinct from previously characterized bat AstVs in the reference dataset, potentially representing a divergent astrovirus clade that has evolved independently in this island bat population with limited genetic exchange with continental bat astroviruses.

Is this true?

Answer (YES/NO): NO